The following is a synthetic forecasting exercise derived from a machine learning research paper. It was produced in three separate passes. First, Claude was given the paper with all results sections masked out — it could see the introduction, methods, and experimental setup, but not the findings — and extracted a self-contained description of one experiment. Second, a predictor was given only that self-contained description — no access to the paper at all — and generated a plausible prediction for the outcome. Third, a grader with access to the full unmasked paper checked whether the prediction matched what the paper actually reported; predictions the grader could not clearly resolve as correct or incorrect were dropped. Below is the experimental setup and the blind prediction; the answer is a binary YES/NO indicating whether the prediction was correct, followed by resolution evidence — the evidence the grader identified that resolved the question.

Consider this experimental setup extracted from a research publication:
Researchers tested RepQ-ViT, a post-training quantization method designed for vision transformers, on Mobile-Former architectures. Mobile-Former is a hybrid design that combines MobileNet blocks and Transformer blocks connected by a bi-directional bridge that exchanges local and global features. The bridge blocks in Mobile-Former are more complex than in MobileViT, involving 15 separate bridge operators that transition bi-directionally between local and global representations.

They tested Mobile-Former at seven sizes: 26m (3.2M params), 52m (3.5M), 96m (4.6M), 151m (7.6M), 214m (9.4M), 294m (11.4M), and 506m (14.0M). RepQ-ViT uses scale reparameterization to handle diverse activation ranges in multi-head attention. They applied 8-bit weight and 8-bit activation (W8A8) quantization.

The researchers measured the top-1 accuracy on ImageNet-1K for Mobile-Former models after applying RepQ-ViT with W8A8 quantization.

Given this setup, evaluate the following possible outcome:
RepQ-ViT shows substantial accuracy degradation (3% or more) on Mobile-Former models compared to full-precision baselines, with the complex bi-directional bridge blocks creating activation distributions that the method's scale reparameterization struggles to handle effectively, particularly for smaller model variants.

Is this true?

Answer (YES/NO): NO